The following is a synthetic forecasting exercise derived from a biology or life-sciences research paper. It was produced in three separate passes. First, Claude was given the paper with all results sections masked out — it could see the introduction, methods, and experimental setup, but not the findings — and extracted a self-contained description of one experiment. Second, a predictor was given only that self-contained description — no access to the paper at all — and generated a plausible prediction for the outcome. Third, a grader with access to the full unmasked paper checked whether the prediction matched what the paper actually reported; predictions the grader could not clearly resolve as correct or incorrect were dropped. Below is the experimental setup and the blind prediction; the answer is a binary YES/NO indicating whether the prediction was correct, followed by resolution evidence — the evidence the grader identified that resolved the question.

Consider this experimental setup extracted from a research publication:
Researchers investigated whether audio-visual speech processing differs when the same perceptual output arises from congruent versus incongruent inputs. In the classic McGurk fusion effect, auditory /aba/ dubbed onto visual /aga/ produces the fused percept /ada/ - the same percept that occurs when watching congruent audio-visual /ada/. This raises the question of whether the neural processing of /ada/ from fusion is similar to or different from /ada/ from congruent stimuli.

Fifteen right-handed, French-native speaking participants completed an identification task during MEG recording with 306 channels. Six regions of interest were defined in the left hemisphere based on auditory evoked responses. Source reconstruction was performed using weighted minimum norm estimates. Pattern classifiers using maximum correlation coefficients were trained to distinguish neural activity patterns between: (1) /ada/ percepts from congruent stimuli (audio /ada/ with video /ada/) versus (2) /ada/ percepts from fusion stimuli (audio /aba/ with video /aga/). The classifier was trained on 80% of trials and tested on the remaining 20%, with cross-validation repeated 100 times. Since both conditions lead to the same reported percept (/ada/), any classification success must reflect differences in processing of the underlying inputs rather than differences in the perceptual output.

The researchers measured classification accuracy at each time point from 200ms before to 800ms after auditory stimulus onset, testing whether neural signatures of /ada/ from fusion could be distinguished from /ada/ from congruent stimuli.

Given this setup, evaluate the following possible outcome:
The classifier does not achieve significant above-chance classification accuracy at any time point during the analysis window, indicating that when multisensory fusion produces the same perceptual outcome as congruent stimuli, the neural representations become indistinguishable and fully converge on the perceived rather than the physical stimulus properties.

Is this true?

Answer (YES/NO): NO